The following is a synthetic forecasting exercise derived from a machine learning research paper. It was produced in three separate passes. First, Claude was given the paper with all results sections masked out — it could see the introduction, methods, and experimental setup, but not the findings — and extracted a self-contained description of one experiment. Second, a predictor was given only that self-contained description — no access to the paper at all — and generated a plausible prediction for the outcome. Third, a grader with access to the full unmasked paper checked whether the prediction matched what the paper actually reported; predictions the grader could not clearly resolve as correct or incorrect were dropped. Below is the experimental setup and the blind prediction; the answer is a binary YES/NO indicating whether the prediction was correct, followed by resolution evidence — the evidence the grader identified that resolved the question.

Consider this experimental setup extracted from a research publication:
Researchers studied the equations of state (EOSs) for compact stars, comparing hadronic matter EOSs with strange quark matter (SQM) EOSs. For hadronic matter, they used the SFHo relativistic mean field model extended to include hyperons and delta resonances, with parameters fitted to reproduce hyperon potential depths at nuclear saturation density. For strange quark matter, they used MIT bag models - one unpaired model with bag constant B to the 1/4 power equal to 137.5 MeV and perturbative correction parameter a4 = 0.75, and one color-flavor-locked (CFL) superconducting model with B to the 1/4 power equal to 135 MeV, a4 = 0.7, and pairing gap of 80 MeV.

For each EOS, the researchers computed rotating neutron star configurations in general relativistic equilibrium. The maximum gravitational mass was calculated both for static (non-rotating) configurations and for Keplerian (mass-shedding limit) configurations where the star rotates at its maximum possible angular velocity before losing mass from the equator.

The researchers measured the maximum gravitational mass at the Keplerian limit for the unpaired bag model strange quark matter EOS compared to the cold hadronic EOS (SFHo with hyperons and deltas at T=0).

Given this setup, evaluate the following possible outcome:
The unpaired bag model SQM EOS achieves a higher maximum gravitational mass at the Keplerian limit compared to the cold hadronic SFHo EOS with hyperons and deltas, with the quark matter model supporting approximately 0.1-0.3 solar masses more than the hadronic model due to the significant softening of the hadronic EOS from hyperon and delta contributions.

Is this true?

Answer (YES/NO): NO